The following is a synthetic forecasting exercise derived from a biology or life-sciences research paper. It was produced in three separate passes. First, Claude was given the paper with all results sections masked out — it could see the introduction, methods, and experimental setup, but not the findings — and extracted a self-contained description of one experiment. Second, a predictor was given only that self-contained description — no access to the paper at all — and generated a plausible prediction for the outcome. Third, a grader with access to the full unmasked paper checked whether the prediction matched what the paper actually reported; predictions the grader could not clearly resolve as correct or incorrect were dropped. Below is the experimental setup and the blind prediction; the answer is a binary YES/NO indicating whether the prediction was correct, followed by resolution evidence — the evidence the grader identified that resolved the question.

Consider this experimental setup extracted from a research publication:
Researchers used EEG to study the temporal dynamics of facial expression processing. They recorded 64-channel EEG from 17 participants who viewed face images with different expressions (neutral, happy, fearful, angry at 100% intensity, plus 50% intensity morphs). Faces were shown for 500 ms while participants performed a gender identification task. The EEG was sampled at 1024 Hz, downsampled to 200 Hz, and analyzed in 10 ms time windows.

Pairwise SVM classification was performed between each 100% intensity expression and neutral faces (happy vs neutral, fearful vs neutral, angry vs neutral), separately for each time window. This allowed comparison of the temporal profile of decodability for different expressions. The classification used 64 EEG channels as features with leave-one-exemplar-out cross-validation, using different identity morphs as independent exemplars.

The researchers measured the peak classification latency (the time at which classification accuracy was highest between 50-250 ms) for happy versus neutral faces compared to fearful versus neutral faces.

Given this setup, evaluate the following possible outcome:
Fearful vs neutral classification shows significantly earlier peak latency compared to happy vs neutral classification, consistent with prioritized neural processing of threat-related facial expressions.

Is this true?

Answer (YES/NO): NO